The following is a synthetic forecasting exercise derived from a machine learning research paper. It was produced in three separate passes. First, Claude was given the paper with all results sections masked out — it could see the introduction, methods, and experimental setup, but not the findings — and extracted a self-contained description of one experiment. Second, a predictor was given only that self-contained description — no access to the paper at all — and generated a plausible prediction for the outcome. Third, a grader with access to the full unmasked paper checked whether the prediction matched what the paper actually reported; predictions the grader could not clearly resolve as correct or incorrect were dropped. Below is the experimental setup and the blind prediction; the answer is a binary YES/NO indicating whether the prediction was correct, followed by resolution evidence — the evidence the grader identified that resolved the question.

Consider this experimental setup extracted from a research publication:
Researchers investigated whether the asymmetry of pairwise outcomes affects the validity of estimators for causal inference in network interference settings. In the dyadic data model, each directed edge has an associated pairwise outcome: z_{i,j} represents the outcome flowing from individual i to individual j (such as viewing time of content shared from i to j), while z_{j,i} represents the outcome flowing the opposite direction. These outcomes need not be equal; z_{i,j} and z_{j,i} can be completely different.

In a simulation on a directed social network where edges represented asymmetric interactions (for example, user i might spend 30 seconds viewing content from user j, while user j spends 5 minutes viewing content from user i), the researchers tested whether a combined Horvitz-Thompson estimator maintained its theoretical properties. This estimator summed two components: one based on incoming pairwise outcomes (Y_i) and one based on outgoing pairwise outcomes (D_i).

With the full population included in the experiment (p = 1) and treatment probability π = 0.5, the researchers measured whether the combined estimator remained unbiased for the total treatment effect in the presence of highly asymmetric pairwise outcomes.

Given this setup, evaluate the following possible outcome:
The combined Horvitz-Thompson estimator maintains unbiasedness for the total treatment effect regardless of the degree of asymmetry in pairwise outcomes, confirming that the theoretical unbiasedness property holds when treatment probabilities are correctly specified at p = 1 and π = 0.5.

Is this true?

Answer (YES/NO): YES